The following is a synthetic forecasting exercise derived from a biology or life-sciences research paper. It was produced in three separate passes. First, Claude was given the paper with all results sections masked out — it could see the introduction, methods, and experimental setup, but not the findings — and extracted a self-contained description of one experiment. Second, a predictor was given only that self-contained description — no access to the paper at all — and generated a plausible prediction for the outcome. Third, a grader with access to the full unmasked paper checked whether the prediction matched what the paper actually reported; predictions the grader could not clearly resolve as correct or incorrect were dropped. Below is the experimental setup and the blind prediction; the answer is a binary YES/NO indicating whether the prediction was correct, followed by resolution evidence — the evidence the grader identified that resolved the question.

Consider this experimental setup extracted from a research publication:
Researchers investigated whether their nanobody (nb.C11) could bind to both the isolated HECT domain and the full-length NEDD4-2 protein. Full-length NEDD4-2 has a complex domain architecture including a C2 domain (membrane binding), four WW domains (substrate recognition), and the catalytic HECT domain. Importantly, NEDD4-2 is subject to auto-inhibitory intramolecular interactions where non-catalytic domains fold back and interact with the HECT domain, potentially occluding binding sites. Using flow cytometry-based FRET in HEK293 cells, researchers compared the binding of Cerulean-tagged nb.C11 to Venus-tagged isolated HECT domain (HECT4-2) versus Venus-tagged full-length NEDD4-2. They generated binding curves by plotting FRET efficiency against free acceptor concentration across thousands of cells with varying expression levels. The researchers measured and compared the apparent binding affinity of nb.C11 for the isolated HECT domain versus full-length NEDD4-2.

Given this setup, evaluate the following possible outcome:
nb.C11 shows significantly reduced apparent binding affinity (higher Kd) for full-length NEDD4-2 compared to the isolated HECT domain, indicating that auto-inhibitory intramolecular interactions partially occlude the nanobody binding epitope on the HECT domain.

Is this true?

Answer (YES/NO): NO